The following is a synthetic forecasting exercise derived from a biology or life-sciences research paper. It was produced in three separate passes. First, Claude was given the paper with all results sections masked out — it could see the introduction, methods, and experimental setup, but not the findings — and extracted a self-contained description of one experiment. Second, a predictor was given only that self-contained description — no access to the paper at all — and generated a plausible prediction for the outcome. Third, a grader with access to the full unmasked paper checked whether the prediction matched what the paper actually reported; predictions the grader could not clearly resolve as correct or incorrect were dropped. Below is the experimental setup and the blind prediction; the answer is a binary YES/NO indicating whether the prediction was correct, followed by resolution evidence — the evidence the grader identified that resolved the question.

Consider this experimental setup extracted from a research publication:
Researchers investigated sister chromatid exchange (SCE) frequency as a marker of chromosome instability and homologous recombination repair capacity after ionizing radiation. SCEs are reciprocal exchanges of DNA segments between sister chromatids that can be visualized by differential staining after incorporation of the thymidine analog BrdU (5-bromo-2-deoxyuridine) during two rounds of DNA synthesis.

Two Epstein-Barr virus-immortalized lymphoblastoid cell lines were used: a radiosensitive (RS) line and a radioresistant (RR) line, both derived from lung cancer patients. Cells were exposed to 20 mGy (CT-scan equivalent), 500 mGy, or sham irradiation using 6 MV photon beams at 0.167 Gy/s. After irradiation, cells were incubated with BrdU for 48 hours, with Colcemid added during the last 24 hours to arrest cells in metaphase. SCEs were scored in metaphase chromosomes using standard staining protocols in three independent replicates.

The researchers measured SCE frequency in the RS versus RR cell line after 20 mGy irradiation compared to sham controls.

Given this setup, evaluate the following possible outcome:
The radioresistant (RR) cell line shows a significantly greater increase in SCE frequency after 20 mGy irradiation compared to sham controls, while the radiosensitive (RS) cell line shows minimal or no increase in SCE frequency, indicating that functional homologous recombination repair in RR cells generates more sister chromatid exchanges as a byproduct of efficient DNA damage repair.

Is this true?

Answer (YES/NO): NO